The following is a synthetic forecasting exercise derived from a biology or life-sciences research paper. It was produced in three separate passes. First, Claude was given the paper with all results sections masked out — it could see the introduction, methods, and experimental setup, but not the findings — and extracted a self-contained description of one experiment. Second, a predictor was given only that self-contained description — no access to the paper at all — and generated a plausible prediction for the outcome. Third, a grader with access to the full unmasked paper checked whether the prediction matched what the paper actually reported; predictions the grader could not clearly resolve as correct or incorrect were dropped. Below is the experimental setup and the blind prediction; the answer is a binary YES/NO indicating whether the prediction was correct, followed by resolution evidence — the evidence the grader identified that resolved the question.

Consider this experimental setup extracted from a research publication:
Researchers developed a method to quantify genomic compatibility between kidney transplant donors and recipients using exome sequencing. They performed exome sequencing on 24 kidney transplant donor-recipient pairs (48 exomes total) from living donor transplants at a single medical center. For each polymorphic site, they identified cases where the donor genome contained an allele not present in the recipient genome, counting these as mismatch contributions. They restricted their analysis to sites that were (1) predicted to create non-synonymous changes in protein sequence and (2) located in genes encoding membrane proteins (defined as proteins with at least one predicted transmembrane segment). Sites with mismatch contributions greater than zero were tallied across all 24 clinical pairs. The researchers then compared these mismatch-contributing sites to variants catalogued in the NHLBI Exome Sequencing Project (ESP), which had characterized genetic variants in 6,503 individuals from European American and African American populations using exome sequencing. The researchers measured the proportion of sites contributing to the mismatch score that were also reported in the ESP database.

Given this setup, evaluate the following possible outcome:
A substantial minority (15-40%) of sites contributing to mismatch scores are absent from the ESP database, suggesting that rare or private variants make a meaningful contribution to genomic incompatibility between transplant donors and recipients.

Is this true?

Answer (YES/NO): YES